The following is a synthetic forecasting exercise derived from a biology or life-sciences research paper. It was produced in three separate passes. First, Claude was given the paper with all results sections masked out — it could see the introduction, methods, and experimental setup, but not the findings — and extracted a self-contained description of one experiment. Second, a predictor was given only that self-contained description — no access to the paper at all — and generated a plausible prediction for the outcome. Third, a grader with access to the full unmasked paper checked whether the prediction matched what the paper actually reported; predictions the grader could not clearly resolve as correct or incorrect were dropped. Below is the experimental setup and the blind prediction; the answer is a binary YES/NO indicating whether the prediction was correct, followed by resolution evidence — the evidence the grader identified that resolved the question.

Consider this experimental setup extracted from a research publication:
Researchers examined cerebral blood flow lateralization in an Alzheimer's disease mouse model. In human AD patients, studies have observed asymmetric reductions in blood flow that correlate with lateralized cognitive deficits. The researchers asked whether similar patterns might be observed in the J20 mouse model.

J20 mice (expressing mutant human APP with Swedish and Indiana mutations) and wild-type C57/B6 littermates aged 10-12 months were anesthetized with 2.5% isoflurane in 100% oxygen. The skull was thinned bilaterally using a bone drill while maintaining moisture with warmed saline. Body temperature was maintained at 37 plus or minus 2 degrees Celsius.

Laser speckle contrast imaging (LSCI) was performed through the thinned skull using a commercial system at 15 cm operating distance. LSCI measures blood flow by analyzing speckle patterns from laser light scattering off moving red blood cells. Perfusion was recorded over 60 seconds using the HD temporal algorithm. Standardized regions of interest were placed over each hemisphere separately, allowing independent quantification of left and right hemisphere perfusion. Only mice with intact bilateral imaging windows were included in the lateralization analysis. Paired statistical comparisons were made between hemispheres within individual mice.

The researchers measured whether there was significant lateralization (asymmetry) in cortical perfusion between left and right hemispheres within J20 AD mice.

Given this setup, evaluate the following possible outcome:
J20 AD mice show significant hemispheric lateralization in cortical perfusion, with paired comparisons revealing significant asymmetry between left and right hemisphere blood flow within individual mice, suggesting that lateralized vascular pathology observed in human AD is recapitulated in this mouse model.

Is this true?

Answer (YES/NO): NO